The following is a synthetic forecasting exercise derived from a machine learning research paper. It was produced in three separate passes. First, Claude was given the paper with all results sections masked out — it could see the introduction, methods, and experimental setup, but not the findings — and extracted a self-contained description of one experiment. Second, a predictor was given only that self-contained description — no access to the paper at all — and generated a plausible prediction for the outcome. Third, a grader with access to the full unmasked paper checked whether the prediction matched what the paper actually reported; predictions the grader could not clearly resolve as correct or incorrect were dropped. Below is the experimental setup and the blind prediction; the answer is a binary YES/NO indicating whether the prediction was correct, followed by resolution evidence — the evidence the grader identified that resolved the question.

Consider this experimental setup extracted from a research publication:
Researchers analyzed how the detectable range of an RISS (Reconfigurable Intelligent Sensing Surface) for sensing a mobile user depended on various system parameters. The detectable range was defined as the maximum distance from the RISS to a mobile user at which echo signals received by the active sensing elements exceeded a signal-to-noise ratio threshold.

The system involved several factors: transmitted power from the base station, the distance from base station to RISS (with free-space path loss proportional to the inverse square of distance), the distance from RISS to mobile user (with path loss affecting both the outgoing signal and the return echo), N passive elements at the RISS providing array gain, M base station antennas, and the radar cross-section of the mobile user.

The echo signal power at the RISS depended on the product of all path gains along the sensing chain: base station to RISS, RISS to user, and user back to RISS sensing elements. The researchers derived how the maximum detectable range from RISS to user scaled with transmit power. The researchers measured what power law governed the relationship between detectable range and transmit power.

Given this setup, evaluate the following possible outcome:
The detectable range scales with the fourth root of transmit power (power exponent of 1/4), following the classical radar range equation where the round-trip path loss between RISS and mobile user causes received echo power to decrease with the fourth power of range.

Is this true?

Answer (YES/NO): YES